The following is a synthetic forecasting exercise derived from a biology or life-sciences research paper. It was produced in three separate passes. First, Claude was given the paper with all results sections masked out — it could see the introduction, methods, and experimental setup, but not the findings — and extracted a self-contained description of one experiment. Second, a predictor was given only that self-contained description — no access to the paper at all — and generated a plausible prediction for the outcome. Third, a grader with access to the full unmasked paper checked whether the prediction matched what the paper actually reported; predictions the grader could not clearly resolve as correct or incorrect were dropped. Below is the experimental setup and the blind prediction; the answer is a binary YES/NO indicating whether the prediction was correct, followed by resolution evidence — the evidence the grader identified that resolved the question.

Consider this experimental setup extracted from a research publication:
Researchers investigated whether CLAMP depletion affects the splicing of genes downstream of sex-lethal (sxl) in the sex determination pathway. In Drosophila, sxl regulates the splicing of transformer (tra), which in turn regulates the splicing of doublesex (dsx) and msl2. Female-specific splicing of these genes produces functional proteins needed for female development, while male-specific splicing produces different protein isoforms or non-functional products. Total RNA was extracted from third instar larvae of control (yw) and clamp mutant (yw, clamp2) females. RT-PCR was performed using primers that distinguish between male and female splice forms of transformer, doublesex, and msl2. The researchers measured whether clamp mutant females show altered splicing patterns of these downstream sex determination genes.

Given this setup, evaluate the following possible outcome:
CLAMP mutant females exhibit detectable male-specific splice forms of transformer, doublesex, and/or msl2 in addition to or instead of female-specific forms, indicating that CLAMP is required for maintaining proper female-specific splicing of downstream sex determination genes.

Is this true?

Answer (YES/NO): YES